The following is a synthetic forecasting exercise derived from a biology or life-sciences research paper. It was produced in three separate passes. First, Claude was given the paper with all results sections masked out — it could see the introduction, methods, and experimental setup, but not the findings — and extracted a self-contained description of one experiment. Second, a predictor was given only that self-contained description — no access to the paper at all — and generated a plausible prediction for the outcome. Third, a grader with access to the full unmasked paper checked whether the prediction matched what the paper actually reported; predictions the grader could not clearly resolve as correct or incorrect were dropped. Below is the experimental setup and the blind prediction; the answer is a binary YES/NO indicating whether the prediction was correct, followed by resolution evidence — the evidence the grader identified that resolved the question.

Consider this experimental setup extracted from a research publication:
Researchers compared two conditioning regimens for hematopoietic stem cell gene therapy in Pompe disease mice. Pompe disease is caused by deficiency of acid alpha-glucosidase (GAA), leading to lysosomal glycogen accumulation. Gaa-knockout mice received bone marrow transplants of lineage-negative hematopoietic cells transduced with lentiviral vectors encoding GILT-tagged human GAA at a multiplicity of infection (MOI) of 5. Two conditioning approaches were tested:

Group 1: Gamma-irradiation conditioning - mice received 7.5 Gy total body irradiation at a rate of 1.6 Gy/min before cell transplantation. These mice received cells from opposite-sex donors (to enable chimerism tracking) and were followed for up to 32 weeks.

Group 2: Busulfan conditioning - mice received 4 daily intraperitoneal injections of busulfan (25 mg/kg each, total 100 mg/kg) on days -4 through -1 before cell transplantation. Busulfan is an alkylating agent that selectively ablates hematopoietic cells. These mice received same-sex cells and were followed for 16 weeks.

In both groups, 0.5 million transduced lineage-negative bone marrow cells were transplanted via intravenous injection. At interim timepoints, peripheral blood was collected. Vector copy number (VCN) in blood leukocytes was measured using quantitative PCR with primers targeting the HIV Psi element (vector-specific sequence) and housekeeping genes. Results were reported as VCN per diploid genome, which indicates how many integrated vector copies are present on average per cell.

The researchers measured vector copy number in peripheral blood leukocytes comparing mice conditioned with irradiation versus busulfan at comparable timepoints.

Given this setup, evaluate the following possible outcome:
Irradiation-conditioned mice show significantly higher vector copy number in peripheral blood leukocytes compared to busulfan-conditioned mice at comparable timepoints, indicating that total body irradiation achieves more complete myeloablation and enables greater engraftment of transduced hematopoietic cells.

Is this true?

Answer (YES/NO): NO